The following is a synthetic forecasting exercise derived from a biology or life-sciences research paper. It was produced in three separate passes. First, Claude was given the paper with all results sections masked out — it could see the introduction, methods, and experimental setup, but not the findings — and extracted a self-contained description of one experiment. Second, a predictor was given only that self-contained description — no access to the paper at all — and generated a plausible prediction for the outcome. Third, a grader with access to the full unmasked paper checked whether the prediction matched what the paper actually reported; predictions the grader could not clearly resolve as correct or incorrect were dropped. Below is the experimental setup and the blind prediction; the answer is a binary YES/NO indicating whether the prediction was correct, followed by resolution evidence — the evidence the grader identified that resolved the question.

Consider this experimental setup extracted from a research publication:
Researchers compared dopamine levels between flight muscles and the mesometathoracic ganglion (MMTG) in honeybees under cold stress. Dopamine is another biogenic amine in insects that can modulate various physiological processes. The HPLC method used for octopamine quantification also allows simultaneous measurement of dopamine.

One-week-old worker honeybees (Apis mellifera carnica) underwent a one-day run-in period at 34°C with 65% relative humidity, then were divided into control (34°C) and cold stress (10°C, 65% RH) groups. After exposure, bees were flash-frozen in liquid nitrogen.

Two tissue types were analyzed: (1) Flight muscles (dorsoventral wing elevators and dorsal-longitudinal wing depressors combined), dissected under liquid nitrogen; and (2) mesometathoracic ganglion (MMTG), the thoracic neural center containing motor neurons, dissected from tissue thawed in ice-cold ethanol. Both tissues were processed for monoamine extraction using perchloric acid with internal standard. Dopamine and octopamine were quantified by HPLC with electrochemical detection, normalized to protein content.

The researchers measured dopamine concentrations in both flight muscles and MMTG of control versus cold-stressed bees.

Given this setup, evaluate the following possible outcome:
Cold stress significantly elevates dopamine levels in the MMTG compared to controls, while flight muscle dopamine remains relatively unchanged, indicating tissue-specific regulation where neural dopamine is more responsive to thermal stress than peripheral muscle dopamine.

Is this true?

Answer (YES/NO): NO